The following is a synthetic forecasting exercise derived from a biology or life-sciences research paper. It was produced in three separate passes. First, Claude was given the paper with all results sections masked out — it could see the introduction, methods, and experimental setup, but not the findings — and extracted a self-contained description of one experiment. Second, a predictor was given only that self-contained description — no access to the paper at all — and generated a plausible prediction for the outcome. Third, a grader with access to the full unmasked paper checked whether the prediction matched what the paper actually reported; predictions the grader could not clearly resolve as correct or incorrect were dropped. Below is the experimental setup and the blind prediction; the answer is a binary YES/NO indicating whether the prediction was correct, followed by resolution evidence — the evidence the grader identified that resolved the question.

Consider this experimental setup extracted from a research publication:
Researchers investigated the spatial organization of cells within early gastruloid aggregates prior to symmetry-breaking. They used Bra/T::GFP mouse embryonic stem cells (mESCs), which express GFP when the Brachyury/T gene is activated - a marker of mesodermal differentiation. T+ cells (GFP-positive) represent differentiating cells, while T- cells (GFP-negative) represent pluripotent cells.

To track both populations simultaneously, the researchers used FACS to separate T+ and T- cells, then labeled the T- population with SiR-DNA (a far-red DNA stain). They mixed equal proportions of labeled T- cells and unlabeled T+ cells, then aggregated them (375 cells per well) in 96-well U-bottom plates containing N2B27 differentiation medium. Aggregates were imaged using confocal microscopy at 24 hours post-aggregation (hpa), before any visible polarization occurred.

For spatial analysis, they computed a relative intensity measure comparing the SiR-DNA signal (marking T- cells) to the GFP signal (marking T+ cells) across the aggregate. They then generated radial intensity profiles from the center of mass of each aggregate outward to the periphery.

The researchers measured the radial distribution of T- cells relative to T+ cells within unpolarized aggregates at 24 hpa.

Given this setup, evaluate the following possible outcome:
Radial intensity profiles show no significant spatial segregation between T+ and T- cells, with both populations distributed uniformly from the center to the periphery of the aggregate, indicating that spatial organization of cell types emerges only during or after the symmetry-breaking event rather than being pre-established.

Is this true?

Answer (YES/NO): NO